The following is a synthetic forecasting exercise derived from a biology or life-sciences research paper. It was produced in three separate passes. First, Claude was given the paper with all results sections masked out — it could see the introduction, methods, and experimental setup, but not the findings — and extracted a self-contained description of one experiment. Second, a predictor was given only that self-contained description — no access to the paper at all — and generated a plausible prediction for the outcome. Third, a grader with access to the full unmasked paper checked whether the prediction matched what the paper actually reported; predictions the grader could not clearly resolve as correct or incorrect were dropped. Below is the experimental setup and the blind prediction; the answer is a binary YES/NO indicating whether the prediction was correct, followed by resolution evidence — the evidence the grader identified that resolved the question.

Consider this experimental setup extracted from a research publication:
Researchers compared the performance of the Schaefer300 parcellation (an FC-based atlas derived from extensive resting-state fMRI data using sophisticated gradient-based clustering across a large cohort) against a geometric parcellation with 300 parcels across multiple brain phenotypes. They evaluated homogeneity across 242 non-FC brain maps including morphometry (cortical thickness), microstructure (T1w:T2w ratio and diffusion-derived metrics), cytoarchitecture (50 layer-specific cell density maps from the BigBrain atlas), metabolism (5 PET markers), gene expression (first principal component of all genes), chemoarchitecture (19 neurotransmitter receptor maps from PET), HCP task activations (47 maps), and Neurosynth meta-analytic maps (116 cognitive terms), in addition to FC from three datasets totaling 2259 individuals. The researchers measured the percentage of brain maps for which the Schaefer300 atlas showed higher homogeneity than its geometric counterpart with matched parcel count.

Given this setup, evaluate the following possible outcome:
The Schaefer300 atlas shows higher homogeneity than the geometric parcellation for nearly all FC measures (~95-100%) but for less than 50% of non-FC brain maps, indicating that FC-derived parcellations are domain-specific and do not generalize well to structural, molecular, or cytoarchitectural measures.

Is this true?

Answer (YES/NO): NO